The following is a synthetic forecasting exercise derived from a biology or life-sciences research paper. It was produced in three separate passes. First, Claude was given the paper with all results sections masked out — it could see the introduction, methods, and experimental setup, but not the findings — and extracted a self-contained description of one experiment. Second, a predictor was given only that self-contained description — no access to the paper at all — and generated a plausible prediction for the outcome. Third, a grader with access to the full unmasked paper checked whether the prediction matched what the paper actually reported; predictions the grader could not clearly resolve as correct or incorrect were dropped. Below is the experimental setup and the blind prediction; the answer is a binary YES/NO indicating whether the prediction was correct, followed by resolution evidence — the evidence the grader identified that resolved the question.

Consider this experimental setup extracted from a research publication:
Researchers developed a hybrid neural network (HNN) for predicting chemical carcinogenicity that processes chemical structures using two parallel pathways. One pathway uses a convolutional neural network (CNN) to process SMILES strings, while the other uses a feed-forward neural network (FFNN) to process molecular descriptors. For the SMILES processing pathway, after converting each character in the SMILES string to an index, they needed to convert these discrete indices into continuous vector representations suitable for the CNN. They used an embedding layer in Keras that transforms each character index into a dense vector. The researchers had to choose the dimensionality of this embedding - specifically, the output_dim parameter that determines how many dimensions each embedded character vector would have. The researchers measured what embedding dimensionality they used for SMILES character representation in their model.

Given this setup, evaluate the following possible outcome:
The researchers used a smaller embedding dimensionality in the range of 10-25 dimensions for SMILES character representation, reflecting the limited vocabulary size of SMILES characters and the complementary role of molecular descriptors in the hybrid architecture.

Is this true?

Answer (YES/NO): NO